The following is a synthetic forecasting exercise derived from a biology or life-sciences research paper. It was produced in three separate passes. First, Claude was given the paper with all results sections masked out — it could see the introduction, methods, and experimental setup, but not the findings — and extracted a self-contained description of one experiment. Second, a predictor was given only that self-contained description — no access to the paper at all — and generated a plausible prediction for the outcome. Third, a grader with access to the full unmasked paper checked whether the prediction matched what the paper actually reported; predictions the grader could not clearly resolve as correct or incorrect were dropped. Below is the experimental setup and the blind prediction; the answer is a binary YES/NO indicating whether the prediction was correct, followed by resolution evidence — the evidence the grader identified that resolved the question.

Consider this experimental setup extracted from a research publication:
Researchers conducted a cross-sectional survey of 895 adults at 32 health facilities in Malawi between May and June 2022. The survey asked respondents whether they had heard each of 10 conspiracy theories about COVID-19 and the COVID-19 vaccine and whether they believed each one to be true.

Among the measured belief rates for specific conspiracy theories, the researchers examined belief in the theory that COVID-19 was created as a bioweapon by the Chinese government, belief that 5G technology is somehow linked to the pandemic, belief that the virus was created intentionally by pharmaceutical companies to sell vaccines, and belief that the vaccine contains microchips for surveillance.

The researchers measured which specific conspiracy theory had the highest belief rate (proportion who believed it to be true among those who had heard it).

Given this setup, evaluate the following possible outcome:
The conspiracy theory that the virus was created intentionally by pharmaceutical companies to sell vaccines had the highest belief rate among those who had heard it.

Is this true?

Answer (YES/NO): NO